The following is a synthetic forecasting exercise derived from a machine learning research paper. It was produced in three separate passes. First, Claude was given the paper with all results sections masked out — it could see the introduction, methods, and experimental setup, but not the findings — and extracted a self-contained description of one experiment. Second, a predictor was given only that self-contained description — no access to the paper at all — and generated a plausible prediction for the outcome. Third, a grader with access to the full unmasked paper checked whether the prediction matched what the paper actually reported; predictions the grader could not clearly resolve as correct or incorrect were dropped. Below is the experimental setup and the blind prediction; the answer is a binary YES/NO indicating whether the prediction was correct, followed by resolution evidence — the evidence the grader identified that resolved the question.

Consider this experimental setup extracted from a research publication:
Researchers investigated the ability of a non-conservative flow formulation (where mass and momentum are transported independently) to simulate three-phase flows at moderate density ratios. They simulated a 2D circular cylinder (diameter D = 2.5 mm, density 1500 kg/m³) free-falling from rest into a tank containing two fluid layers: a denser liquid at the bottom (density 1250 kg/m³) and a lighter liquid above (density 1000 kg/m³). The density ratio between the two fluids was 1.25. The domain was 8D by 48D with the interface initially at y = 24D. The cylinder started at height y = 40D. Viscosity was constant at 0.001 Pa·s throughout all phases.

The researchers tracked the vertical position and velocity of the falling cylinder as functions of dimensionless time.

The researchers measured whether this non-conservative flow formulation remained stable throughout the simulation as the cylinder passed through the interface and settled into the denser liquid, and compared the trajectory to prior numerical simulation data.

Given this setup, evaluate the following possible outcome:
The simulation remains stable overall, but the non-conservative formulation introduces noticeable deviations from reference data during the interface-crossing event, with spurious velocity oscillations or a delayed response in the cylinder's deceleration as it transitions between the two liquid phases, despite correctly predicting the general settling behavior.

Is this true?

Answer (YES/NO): NO